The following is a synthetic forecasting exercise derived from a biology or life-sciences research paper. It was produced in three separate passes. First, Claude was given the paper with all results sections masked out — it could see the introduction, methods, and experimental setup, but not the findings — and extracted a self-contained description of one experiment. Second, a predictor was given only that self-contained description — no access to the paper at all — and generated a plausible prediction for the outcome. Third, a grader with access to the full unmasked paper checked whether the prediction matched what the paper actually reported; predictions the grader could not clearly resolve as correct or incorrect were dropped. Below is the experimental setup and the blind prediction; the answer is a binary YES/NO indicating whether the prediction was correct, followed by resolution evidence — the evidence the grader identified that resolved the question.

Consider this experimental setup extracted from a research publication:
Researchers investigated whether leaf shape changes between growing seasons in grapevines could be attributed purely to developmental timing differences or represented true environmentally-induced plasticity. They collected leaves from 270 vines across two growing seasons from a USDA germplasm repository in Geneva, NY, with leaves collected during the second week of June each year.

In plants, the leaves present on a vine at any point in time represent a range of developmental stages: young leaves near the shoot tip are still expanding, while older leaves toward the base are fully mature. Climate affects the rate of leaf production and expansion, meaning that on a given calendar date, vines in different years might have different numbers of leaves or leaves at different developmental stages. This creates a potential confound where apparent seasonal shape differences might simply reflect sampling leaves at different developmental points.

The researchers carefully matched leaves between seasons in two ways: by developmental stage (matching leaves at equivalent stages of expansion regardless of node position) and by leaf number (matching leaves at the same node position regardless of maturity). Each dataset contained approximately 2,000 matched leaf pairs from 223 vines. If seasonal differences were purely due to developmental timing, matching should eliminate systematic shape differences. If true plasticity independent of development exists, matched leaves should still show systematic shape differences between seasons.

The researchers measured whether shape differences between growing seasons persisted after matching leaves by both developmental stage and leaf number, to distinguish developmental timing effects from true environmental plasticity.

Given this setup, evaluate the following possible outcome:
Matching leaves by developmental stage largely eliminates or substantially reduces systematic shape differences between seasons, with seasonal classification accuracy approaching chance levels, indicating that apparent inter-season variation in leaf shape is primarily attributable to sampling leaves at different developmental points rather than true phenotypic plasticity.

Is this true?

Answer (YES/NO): NO